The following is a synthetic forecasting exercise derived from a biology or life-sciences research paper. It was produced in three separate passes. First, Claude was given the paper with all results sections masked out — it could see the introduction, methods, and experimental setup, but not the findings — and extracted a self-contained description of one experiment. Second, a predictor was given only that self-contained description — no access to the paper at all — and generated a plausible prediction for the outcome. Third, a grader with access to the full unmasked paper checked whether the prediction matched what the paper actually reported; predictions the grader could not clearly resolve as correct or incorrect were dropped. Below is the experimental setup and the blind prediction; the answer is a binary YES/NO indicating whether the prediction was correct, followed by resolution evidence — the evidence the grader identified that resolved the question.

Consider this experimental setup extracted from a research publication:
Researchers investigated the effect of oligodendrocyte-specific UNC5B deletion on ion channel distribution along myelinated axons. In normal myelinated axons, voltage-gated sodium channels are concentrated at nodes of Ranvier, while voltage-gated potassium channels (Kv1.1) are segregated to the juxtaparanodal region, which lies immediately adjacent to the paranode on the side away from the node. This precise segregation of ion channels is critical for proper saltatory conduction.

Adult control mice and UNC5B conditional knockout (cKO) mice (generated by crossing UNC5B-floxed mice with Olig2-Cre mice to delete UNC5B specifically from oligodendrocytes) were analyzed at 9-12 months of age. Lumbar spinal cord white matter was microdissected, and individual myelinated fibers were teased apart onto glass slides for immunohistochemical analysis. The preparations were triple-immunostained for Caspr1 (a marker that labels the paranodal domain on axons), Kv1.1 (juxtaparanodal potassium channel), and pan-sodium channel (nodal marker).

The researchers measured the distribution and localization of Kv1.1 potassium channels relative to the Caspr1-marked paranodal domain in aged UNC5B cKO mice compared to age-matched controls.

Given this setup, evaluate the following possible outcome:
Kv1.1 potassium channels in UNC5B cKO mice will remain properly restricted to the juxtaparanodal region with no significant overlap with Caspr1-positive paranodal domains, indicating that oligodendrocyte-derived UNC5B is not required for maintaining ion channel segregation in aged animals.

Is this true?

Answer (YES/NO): NO